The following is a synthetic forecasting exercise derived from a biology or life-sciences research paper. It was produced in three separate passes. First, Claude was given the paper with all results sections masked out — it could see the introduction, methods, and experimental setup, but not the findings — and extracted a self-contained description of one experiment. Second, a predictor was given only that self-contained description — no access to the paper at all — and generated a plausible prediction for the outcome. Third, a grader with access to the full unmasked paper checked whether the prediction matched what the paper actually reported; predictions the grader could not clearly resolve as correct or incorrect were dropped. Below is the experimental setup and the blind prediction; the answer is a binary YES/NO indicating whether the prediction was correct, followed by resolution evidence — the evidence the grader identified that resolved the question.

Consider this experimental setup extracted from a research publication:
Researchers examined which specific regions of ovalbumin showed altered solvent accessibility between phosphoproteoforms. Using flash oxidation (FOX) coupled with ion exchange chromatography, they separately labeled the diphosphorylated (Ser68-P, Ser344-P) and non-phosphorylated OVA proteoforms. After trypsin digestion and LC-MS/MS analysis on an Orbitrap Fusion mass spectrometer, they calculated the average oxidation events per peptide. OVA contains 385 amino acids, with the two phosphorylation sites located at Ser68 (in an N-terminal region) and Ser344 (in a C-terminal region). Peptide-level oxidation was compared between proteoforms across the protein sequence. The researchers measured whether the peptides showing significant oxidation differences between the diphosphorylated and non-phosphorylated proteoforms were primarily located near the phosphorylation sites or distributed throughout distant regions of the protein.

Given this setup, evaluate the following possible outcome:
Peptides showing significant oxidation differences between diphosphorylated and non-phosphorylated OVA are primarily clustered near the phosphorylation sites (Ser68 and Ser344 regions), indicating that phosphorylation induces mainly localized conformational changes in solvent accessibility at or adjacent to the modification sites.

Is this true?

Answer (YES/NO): NO